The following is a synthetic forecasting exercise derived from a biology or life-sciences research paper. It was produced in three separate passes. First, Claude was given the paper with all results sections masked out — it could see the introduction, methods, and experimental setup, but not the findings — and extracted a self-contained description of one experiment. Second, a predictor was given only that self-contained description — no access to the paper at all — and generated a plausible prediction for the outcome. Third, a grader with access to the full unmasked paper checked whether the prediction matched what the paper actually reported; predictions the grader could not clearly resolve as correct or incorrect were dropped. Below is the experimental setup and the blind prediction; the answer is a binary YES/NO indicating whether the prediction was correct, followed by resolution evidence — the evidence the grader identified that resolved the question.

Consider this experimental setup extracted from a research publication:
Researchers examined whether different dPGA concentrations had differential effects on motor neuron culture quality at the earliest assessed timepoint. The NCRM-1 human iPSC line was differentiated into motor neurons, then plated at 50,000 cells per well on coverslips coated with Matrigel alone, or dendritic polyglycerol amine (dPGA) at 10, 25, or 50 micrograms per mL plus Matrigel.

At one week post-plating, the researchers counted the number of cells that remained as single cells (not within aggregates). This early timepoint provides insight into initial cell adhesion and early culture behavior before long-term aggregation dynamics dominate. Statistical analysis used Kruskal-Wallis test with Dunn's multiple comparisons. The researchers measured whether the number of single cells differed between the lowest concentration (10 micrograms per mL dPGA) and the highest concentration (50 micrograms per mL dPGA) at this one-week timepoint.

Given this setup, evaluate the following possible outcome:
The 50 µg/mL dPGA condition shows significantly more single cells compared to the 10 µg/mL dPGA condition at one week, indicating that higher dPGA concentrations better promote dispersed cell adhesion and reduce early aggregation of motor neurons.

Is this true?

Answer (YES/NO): NO